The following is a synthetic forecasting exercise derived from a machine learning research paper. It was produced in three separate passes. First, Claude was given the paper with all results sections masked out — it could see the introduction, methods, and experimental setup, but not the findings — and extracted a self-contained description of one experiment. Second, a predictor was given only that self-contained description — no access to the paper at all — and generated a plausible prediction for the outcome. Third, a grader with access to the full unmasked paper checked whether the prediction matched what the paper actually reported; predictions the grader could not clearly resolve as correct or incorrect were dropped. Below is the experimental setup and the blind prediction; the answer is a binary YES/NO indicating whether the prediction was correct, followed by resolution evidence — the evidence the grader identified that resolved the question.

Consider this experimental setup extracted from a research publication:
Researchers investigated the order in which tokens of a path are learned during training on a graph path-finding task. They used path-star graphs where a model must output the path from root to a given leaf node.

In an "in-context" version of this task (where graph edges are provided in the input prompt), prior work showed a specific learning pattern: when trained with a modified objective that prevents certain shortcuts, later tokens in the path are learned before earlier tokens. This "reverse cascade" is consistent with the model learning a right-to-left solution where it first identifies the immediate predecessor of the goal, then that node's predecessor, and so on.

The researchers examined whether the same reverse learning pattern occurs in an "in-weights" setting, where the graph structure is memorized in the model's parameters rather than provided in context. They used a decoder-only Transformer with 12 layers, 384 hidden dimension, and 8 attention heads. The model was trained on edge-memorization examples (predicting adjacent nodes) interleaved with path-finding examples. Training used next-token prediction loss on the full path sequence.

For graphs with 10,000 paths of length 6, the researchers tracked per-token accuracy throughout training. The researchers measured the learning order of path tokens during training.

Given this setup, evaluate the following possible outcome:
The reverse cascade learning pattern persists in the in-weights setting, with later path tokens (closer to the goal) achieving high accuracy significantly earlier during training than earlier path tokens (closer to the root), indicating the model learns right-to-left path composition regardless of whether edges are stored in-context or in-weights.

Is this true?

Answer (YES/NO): NO